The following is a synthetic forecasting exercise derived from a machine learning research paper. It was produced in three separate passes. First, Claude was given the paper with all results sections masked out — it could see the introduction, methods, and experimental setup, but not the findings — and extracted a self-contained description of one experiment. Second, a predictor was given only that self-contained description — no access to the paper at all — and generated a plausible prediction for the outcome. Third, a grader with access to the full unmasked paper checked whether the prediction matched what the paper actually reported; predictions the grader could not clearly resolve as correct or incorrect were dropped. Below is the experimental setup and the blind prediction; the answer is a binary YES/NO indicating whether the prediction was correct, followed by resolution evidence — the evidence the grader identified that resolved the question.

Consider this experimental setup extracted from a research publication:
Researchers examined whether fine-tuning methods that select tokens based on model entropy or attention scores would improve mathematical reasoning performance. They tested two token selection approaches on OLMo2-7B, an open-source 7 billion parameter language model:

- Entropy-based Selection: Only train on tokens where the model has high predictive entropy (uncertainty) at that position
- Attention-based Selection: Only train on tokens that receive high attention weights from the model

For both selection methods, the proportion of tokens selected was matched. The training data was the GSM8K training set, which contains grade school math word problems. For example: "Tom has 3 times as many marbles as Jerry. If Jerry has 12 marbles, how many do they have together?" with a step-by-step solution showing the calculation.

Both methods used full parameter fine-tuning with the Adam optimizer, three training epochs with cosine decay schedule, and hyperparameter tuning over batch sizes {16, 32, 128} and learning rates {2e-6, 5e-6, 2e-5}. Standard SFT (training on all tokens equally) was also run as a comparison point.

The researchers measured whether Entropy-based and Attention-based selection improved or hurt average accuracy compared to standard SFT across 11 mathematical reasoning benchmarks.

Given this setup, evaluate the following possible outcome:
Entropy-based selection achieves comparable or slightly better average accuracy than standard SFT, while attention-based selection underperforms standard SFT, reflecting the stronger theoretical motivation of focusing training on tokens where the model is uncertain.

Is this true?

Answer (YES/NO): NO